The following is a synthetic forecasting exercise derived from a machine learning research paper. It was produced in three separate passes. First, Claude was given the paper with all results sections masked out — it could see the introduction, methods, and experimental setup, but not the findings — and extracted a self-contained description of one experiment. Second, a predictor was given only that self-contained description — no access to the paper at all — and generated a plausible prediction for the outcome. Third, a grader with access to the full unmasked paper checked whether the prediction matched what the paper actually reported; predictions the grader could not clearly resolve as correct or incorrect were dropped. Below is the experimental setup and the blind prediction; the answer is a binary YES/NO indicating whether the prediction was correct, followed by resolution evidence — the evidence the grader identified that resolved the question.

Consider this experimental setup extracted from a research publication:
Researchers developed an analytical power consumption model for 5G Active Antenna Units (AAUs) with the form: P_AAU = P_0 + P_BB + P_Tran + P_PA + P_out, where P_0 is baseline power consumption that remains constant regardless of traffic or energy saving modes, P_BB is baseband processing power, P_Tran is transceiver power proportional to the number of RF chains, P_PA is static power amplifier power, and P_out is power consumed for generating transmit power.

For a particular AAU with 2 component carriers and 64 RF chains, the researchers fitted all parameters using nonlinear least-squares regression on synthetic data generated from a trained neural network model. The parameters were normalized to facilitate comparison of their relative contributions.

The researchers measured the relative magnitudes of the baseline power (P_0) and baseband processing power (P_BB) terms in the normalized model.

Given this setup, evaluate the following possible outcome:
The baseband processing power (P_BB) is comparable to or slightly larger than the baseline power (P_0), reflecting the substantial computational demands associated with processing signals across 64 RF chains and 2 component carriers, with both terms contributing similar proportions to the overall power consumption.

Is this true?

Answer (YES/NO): NO